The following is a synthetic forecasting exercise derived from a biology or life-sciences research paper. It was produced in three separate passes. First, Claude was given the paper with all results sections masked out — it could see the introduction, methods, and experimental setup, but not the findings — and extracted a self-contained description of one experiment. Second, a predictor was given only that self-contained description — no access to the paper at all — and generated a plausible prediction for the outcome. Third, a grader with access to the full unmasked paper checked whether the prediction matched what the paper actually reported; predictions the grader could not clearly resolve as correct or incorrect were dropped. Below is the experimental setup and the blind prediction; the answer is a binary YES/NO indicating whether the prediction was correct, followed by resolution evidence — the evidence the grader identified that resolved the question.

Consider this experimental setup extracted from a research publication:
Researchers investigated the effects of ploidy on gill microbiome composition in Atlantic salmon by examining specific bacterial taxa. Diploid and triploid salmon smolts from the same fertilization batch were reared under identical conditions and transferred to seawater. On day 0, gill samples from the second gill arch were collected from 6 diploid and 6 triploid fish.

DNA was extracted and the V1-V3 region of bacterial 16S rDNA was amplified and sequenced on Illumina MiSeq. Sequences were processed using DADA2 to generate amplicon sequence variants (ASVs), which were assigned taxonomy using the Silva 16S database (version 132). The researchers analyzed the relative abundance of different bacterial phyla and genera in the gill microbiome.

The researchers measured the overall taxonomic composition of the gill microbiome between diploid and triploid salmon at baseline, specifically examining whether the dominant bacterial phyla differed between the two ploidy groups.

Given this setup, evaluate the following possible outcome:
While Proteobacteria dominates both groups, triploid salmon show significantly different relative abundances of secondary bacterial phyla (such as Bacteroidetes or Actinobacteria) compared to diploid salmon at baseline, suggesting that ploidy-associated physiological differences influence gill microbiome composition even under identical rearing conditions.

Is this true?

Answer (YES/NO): NO